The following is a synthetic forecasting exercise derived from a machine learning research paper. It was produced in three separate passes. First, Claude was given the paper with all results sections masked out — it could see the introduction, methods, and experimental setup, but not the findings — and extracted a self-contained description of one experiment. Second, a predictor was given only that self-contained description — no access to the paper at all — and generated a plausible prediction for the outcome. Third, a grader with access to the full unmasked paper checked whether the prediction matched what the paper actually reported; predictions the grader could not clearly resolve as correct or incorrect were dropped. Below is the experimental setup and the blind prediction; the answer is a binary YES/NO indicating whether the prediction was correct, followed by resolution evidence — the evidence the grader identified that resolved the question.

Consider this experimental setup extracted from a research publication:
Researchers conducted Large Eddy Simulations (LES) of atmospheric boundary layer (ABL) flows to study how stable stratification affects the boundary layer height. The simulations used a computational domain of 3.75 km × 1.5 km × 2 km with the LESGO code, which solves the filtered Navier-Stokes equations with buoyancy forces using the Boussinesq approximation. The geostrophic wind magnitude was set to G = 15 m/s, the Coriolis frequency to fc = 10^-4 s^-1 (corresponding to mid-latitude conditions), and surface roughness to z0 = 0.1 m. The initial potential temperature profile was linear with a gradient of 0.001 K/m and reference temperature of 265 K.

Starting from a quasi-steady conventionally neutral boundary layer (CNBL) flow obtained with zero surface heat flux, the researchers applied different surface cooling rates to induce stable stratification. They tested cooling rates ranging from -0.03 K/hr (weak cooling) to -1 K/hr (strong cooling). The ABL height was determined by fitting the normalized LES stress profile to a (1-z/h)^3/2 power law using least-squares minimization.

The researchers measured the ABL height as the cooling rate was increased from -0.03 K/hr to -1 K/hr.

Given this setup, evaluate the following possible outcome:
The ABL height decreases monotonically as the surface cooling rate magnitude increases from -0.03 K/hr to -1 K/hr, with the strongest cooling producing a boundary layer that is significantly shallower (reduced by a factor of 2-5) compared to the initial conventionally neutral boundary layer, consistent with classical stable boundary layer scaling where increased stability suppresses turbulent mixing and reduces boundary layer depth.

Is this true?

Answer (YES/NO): NO